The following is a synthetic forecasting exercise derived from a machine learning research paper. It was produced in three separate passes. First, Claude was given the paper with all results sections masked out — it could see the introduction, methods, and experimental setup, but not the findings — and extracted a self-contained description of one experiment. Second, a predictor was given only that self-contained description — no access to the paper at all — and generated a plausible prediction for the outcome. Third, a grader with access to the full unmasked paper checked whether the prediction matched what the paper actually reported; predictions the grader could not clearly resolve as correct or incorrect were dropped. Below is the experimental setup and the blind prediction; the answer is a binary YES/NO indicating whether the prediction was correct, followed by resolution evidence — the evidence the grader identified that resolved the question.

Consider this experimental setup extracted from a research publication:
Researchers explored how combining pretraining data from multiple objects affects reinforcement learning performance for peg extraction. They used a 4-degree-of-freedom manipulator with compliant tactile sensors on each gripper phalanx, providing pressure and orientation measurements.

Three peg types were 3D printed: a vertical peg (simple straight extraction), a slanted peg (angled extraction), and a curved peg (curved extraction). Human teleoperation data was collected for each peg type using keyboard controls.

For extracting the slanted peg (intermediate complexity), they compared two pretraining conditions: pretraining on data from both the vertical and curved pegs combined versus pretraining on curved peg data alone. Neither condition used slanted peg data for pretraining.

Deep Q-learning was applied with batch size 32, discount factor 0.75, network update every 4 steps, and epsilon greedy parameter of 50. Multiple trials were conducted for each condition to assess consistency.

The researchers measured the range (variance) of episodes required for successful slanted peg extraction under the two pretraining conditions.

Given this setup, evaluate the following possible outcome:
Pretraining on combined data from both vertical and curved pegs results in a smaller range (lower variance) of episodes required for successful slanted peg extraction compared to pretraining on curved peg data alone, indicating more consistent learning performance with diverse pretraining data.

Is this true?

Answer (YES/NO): YES